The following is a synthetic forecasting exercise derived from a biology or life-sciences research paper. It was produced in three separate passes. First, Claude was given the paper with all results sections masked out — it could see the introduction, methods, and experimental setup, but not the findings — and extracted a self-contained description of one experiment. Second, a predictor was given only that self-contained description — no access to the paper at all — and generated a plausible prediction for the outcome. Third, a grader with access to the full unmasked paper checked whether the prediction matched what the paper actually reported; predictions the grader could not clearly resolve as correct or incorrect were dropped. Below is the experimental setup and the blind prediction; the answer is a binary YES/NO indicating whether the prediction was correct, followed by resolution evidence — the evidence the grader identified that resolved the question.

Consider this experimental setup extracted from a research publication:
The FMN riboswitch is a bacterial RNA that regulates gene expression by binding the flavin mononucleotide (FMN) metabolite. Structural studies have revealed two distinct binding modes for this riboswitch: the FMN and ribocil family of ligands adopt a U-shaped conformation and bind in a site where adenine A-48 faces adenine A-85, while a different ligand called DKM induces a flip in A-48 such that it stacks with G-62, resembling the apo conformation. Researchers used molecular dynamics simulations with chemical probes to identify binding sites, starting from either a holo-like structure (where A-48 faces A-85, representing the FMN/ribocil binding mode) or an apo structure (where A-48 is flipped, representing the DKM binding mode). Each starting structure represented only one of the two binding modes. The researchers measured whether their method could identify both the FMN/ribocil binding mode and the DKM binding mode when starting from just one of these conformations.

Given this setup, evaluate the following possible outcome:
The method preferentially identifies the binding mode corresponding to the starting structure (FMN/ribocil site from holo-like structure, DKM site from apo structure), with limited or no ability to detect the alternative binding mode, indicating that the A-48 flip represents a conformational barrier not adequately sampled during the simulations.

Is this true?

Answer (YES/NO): NO